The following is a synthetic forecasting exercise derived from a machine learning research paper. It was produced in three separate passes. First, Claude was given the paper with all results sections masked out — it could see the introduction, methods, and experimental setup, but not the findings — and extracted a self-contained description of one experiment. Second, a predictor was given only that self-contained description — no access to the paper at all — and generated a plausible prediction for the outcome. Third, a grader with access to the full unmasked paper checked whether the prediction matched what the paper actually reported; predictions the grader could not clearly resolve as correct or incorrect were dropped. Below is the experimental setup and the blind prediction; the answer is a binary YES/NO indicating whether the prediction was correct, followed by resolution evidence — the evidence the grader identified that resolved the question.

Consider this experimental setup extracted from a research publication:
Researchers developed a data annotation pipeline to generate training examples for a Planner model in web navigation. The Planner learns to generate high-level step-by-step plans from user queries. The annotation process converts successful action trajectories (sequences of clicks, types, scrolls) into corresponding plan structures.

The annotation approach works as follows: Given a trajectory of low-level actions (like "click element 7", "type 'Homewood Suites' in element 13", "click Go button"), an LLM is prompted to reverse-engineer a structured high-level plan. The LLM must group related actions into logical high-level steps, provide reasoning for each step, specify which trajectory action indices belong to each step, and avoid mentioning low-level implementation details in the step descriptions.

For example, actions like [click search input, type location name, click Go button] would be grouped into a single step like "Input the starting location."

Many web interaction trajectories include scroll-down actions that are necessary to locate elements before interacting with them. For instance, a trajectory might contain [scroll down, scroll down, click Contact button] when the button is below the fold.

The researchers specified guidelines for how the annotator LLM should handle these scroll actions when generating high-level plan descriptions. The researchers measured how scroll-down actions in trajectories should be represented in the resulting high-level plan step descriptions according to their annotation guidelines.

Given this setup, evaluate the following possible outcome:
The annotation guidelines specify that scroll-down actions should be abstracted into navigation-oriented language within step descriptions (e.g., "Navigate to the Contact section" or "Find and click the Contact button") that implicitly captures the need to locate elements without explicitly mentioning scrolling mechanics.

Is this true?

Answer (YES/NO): YES